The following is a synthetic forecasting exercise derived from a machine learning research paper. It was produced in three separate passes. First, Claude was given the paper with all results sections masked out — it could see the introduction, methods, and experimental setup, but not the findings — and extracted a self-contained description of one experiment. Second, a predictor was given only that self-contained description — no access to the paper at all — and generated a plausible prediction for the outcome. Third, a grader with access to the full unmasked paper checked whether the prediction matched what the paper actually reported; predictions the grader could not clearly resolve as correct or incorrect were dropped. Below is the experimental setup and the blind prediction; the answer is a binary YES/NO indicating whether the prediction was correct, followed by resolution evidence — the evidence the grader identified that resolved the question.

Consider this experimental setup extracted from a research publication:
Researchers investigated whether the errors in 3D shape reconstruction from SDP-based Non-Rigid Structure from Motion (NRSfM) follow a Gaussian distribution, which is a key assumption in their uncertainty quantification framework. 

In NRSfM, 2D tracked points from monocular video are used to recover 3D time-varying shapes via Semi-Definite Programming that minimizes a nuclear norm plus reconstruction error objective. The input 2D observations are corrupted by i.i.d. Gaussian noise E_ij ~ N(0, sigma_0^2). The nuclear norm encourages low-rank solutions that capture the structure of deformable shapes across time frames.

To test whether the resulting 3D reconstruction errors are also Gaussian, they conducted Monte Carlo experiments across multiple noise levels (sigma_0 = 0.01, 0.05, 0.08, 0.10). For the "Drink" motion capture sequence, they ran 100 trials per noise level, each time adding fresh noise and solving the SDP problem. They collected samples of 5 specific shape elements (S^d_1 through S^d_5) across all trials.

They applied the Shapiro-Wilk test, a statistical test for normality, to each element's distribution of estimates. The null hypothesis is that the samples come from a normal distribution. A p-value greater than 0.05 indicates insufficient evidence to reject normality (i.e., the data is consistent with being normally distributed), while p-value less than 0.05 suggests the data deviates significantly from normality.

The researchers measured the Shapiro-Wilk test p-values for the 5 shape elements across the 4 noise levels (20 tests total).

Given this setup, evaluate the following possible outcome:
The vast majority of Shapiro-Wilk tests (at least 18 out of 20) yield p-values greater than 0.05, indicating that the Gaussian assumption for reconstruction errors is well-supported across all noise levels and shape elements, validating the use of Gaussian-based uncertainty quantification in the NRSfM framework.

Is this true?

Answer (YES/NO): YES